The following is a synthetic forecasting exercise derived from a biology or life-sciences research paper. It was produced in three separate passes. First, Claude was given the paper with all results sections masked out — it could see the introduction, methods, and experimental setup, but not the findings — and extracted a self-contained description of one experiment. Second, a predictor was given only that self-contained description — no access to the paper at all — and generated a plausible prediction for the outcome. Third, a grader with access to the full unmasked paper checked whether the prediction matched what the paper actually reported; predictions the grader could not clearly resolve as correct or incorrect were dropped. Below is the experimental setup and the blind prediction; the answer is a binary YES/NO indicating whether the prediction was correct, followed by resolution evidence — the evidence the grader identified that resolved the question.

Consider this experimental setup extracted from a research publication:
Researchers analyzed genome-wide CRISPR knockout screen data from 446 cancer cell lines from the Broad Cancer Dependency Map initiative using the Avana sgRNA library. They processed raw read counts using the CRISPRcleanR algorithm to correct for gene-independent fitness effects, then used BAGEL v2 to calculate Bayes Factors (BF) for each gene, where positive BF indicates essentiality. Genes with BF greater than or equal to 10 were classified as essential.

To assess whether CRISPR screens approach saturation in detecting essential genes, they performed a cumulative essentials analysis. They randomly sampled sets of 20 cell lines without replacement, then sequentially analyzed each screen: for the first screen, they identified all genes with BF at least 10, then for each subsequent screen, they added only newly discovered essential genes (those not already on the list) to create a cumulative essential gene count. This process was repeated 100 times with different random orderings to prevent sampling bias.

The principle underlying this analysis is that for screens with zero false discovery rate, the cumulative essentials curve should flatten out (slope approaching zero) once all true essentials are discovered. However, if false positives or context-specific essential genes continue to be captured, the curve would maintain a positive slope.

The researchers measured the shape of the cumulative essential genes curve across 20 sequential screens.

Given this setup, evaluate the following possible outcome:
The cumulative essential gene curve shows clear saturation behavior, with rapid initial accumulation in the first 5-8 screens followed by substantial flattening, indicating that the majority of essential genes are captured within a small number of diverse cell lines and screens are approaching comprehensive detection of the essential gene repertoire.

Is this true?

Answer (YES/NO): NO